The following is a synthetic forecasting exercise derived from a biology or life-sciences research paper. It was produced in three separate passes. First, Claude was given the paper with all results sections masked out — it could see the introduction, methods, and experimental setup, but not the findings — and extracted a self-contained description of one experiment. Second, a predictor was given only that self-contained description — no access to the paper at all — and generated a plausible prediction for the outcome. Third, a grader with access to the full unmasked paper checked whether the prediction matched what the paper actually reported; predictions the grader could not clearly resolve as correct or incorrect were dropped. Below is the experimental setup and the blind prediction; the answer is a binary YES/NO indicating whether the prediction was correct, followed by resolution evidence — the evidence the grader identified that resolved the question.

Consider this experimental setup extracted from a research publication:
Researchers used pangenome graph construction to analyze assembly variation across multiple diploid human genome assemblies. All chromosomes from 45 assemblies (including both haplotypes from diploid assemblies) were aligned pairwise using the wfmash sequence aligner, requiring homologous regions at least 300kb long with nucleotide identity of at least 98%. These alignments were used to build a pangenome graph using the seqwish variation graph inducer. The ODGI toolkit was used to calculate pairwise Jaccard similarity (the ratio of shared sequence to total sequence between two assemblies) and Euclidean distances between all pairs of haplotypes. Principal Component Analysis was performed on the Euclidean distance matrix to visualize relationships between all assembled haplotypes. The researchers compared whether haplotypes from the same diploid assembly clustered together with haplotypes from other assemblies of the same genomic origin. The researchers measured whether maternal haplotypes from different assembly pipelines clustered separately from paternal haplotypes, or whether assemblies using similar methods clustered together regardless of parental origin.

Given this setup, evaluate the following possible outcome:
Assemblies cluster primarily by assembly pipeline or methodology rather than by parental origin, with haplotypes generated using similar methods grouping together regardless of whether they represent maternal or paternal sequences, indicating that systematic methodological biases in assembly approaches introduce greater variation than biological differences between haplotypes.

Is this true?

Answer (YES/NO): NO